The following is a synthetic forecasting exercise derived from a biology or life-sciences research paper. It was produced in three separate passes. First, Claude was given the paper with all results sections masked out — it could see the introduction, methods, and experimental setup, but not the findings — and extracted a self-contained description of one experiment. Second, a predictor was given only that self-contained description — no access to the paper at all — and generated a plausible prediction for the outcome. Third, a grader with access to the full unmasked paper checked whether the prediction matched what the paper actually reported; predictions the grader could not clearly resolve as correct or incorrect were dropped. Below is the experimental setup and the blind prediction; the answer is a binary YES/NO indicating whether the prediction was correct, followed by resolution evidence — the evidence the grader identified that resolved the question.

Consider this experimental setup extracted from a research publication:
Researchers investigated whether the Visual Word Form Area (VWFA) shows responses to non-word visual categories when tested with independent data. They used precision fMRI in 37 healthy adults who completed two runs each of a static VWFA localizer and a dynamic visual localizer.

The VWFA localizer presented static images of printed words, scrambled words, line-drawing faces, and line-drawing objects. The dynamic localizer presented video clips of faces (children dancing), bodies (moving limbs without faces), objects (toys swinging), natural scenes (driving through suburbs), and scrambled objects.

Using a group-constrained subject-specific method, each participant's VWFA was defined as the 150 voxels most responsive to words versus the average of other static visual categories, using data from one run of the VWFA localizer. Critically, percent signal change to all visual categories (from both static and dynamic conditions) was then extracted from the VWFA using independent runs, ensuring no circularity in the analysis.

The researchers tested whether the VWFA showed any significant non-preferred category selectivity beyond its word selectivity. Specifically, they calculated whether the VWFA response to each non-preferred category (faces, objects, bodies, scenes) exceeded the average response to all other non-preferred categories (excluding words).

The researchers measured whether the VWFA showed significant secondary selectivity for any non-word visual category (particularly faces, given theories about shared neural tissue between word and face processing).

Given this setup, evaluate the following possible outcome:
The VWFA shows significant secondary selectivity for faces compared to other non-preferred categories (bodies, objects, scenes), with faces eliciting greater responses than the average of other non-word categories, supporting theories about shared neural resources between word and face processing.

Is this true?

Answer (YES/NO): NO